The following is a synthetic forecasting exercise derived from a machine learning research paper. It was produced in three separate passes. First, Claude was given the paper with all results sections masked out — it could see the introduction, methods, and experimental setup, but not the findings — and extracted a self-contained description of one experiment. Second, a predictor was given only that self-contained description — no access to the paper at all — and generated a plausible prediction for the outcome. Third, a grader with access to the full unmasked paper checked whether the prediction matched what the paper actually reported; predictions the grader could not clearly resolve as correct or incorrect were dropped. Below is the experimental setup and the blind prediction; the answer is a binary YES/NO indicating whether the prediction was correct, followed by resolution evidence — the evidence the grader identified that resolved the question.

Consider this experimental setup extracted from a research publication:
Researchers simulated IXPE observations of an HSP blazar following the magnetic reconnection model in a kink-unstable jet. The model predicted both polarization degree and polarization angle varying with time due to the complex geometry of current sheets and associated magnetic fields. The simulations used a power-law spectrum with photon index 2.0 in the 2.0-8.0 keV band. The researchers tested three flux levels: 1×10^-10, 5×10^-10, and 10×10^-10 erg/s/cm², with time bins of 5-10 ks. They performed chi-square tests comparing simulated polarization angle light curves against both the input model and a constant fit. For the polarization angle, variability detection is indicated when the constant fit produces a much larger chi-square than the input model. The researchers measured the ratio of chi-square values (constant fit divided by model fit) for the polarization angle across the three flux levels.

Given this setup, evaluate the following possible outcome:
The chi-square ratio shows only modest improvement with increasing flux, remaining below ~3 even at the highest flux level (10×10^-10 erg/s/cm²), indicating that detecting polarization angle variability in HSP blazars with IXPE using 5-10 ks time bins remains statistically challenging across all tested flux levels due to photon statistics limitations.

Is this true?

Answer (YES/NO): NO